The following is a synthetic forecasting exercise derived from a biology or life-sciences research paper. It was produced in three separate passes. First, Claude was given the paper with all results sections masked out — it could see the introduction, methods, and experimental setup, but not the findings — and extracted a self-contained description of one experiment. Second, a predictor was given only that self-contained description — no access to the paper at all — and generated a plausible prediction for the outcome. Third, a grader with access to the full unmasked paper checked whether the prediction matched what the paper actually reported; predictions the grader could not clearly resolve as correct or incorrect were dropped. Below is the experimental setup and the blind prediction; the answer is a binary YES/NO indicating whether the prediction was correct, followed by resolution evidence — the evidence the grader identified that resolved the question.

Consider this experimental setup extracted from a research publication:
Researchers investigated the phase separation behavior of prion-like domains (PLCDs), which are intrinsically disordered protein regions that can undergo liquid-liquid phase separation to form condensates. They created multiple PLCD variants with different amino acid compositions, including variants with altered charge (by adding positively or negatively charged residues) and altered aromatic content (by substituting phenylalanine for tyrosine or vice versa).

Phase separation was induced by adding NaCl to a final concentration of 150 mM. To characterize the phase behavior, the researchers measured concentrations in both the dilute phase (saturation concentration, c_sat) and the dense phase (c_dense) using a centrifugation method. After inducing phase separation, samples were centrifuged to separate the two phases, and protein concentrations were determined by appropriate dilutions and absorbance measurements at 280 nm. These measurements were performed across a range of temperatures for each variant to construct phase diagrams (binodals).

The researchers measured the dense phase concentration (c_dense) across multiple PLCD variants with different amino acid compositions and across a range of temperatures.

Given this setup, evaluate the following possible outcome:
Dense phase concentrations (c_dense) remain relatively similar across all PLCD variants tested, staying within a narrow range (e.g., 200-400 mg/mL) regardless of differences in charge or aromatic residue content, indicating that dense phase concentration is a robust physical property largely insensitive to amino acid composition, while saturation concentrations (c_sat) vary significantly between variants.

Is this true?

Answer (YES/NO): YES